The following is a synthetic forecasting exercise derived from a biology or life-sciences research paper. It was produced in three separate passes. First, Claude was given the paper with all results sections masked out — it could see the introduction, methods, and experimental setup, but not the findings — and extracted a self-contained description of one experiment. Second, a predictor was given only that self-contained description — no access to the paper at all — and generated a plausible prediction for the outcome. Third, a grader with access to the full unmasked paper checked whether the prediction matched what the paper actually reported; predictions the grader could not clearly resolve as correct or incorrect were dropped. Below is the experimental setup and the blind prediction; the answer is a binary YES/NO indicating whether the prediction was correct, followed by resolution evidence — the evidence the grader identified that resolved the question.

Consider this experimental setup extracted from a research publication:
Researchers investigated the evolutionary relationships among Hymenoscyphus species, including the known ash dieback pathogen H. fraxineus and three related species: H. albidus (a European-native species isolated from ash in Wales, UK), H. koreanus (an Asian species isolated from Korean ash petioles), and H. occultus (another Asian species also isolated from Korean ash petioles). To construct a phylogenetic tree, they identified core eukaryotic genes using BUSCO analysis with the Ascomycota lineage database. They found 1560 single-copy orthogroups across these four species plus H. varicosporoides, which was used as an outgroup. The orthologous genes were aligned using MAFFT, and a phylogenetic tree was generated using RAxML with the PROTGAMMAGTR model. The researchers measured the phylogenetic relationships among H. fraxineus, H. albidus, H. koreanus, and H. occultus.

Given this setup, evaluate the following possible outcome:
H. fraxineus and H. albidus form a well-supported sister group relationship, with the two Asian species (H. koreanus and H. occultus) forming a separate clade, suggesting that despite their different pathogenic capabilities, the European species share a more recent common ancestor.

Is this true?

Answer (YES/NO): NO